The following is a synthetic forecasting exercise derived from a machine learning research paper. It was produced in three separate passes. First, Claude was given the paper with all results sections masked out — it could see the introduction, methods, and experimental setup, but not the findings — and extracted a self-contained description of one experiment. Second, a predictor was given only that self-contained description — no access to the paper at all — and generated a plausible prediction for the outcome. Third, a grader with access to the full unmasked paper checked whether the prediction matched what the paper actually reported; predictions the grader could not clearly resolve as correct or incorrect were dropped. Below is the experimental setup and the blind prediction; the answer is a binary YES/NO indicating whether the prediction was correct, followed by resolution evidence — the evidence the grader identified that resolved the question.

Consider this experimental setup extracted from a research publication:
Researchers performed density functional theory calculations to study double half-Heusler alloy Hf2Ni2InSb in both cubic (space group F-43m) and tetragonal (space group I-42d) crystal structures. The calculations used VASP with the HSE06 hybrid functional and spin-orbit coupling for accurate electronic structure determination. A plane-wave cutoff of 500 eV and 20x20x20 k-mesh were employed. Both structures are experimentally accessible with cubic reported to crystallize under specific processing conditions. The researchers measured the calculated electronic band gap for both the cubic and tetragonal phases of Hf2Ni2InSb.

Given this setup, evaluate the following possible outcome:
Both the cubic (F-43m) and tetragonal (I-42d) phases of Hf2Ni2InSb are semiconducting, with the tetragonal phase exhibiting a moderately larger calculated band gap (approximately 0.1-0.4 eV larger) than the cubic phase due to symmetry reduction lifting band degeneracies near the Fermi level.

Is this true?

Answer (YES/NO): YES